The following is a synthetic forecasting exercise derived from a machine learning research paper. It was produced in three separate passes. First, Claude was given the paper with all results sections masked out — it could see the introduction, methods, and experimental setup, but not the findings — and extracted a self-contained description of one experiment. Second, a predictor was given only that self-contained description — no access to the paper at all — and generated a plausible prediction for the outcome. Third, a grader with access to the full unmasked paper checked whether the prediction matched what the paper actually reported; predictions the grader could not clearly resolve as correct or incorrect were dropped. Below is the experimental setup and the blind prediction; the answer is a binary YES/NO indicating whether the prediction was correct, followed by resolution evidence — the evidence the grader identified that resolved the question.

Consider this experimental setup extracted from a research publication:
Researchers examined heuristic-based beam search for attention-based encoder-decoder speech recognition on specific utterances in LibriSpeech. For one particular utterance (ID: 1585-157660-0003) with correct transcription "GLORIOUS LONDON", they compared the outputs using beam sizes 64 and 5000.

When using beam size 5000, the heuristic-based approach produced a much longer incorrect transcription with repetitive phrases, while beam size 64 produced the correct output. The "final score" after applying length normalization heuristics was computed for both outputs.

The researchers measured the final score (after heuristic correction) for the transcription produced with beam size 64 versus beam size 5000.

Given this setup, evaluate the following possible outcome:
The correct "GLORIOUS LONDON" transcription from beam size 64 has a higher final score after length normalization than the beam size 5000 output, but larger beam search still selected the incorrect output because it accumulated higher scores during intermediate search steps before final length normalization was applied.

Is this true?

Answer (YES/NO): NO